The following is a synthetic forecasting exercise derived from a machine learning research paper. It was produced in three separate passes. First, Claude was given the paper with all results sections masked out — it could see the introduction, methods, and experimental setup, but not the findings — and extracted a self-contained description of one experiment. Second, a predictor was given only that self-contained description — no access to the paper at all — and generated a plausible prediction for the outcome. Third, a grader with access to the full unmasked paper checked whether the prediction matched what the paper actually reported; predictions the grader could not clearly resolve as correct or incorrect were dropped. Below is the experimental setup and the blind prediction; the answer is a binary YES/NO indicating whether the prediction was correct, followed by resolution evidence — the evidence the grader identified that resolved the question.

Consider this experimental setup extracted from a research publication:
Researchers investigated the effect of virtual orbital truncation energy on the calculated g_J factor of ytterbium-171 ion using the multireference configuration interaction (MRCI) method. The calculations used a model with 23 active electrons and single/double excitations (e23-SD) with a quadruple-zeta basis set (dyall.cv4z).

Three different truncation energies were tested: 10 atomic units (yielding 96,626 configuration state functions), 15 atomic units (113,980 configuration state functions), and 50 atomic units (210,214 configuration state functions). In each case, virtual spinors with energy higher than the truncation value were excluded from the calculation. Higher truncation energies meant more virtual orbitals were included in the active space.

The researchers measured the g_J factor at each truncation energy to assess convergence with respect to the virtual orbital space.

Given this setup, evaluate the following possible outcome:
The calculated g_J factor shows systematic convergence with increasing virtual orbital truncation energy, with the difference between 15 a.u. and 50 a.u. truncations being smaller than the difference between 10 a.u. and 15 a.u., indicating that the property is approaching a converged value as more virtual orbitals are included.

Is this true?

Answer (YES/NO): NO